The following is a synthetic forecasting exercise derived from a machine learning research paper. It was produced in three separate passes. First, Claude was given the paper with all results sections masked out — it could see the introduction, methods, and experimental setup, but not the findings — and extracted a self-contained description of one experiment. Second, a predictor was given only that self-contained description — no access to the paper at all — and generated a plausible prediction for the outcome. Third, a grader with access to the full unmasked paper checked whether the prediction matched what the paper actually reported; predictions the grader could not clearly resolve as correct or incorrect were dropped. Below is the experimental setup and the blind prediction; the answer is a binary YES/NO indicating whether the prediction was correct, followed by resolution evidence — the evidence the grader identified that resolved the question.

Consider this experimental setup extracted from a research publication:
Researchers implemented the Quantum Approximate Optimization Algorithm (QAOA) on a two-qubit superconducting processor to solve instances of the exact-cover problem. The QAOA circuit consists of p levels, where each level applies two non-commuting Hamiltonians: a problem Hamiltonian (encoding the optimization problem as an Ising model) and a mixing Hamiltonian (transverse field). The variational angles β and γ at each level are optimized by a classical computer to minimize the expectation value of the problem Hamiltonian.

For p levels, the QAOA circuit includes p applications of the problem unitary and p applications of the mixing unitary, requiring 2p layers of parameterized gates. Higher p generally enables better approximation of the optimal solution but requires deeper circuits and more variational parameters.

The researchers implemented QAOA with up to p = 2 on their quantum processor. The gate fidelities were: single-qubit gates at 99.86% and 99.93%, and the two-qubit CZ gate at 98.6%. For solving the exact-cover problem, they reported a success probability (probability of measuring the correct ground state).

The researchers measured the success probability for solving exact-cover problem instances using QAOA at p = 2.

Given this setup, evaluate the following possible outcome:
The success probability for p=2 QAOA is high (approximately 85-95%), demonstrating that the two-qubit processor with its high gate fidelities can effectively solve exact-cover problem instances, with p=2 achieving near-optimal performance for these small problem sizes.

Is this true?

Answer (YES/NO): NO